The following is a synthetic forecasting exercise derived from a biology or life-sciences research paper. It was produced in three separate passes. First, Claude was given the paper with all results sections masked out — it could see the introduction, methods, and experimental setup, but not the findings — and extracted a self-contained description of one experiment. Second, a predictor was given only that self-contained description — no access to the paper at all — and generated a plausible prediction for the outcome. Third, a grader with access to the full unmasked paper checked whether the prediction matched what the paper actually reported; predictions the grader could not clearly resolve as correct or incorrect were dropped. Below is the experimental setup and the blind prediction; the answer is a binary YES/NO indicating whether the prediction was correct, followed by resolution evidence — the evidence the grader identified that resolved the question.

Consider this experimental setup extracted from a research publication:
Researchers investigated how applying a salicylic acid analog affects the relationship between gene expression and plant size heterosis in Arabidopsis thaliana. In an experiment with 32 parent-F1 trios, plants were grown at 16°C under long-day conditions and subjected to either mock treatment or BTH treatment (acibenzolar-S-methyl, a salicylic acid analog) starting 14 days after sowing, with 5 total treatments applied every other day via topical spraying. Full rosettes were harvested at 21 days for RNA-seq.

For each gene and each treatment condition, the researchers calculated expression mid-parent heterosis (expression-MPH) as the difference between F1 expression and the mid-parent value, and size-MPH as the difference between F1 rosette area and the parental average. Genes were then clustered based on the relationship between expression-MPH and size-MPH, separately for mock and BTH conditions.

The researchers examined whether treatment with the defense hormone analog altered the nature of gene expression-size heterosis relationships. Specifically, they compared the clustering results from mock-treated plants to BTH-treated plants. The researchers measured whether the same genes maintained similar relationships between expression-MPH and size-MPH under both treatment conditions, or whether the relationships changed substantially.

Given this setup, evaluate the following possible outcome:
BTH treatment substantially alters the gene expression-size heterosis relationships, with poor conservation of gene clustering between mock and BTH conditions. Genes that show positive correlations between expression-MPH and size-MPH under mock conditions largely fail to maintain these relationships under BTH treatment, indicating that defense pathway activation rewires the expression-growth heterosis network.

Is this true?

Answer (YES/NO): NO